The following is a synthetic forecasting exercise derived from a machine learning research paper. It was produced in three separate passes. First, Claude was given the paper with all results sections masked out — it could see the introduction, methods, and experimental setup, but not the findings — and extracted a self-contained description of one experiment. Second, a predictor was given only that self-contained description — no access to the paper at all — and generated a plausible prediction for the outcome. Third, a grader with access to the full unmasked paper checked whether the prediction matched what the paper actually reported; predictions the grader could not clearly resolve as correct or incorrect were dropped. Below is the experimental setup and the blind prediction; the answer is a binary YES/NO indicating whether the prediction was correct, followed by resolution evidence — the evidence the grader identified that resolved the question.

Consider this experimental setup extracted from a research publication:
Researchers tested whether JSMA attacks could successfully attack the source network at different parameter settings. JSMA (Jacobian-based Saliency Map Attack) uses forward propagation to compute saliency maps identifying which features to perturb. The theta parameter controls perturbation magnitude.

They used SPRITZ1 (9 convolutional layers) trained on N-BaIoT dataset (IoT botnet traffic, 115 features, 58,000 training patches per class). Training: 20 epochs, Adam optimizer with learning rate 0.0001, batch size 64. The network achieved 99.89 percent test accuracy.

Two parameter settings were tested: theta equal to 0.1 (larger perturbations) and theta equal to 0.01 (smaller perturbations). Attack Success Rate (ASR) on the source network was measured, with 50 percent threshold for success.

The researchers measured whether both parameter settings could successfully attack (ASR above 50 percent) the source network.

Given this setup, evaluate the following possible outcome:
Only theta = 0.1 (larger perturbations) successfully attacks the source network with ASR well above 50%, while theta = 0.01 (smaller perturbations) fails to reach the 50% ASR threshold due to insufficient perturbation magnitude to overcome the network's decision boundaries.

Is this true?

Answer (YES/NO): YES